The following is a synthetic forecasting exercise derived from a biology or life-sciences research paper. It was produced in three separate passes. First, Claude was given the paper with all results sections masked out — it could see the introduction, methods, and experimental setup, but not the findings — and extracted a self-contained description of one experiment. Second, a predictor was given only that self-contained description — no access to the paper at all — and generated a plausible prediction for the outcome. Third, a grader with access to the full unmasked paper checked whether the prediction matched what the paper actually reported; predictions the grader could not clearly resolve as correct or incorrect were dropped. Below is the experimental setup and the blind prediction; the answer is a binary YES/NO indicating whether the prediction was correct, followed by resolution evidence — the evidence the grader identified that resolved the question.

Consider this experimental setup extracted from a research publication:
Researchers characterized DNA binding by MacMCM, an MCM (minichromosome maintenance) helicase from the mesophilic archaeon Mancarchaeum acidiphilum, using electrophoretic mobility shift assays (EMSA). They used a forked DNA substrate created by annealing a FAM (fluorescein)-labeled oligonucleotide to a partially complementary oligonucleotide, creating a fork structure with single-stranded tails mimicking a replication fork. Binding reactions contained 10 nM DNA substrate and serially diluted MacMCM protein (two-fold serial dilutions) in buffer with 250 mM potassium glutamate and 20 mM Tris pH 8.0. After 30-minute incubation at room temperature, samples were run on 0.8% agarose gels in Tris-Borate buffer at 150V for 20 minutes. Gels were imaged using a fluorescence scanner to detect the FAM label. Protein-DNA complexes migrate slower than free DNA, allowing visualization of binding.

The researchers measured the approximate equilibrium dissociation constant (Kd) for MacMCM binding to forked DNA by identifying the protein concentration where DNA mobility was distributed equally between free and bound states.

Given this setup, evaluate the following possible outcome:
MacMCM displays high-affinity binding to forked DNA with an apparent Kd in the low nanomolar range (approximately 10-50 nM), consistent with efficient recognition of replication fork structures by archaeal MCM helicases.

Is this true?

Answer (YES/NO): NO